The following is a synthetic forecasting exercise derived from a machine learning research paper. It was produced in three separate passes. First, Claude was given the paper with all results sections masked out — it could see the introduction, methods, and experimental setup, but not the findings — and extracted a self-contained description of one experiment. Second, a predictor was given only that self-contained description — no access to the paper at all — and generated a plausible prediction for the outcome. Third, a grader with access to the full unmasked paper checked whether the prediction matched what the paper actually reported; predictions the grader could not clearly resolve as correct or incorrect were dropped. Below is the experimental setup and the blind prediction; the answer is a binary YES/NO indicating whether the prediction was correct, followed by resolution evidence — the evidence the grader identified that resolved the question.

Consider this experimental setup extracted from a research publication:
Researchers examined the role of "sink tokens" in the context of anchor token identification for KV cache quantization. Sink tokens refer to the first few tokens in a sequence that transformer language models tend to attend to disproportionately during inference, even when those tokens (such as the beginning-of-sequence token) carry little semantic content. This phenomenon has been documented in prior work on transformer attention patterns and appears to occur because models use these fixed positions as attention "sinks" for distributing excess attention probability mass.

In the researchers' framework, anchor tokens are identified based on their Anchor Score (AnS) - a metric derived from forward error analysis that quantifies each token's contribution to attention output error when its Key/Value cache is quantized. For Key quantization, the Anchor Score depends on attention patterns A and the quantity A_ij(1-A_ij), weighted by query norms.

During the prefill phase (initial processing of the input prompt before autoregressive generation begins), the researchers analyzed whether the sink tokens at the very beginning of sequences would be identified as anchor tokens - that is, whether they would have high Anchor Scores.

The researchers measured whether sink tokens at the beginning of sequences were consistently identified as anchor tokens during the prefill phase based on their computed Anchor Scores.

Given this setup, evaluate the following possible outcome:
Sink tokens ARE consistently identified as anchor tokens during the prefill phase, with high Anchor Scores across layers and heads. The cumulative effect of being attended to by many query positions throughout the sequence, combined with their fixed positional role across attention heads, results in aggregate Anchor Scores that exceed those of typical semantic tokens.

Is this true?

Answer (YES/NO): YES